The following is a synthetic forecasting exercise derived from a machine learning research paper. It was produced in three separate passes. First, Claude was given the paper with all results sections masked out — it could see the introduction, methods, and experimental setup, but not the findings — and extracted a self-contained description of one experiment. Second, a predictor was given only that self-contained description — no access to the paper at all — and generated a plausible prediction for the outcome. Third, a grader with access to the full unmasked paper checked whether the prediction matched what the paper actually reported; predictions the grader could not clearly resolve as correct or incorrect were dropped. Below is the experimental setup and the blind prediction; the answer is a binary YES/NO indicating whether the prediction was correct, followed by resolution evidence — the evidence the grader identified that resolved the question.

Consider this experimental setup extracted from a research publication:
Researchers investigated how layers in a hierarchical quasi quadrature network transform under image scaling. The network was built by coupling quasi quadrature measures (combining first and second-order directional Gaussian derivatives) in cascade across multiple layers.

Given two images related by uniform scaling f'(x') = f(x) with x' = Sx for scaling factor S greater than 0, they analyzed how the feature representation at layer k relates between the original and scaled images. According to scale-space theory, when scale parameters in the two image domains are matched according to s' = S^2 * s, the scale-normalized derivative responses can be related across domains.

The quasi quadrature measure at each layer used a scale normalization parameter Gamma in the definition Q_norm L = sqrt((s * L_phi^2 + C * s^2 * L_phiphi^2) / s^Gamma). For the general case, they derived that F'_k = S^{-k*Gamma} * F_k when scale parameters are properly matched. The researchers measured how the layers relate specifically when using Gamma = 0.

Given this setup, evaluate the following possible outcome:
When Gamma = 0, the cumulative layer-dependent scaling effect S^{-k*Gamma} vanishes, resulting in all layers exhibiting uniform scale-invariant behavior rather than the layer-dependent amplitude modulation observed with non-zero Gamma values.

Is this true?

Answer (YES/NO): YES